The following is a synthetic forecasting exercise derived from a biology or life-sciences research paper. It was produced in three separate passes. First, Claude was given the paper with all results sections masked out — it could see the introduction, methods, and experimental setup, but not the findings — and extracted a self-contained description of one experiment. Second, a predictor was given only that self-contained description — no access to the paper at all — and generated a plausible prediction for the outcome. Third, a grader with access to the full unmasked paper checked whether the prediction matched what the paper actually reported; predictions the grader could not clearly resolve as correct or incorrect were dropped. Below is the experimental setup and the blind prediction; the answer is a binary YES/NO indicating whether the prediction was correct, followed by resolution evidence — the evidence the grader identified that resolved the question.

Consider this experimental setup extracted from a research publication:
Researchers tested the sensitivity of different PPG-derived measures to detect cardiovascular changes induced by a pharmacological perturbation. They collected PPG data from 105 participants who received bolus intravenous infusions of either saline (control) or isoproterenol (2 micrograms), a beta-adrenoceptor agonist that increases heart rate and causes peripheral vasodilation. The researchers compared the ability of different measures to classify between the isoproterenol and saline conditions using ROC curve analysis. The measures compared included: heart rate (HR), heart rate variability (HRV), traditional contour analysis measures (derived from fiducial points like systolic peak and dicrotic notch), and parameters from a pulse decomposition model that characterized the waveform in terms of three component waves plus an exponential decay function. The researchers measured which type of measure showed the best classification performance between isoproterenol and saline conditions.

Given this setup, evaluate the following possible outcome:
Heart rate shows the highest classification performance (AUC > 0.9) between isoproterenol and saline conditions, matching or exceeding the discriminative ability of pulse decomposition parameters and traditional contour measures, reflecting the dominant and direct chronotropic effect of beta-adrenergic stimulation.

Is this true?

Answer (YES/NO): NO